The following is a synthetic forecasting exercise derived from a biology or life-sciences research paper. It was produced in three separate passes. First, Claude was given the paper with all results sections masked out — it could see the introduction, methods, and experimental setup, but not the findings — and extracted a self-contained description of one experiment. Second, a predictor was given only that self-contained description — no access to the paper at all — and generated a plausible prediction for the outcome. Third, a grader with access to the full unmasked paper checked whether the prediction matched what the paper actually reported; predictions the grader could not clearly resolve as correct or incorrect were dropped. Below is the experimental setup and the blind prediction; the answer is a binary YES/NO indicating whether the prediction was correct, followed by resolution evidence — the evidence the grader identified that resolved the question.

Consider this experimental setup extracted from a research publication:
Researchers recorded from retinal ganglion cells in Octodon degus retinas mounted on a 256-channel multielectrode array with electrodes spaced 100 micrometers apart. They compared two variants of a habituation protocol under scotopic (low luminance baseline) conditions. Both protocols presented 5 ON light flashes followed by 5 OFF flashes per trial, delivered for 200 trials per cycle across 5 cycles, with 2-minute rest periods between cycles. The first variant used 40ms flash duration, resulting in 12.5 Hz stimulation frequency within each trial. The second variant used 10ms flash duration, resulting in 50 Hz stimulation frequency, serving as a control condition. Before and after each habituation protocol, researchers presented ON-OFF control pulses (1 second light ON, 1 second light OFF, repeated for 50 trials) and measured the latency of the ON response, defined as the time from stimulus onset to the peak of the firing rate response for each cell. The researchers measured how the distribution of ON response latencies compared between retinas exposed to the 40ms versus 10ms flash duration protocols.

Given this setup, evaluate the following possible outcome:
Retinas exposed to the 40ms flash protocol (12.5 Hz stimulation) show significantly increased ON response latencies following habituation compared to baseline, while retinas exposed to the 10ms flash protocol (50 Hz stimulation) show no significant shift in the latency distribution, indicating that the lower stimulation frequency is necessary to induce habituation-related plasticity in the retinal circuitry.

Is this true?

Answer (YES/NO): NO